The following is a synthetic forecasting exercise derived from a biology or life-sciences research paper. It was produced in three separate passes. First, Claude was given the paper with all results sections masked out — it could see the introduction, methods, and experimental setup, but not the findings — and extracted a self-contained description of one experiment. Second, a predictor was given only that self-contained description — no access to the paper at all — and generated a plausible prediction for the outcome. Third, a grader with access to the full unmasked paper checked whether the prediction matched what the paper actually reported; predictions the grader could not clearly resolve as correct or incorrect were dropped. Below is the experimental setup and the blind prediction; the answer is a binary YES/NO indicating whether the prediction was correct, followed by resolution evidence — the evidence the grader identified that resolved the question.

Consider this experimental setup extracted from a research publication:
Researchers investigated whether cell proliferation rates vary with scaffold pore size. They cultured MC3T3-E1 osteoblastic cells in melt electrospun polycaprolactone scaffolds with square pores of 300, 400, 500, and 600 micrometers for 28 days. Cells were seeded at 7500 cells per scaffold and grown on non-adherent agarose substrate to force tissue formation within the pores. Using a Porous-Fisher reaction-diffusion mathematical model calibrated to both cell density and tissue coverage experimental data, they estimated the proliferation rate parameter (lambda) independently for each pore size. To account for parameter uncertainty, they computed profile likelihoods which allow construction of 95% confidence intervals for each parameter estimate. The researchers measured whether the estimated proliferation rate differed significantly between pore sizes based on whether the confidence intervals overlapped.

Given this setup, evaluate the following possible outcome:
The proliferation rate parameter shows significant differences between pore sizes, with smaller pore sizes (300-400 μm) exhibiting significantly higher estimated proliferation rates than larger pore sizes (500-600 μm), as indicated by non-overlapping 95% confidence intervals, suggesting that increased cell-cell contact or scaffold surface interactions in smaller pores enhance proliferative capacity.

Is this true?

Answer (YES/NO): NO